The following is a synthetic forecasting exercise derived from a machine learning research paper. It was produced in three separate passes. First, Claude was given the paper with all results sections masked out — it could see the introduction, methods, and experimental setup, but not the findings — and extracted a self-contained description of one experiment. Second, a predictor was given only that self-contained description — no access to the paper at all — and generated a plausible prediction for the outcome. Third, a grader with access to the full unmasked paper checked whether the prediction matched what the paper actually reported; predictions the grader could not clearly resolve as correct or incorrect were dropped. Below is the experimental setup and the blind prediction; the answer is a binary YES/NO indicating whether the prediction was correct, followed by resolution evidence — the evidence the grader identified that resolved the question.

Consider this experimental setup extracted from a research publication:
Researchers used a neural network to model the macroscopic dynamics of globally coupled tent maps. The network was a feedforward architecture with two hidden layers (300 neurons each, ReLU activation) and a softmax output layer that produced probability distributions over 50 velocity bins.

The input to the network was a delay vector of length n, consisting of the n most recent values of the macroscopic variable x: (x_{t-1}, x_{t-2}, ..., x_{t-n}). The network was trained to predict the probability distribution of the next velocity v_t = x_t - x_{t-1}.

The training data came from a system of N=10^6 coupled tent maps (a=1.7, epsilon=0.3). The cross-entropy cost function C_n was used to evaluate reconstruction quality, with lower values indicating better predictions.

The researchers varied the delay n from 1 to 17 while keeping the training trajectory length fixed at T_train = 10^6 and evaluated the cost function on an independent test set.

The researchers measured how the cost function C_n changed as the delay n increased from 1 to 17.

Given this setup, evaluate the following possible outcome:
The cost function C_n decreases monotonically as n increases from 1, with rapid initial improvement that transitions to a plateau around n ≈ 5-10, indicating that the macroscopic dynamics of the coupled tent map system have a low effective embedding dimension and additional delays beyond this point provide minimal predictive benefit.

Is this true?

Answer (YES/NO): NO